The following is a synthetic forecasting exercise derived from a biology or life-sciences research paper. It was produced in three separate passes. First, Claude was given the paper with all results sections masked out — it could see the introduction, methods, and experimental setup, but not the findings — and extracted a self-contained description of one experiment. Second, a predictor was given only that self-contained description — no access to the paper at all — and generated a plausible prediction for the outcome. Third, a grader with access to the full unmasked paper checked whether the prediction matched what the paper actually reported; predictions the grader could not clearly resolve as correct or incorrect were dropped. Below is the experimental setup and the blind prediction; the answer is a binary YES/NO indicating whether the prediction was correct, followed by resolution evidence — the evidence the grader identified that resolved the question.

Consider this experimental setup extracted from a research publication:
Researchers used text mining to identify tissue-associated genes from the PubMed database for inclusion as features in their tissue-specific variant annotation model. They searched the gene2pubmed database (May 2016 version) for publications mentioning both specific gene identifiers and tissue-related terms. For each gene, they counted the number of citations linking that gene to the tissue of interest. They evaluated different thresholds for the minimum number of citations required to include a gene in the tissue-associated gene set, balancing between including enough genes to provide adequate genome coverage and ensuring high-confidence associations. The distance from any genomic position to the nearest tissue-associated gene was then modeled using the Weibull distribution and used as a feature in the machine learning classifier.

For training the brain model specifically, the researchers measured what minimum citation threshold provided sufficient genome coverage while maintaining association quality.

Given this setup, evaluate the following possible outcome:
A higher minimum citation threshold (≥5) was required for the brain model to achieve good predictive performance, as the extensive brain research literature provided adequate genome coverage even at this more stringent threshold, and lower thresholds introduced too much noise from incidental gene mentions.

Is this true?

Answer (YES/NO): NO